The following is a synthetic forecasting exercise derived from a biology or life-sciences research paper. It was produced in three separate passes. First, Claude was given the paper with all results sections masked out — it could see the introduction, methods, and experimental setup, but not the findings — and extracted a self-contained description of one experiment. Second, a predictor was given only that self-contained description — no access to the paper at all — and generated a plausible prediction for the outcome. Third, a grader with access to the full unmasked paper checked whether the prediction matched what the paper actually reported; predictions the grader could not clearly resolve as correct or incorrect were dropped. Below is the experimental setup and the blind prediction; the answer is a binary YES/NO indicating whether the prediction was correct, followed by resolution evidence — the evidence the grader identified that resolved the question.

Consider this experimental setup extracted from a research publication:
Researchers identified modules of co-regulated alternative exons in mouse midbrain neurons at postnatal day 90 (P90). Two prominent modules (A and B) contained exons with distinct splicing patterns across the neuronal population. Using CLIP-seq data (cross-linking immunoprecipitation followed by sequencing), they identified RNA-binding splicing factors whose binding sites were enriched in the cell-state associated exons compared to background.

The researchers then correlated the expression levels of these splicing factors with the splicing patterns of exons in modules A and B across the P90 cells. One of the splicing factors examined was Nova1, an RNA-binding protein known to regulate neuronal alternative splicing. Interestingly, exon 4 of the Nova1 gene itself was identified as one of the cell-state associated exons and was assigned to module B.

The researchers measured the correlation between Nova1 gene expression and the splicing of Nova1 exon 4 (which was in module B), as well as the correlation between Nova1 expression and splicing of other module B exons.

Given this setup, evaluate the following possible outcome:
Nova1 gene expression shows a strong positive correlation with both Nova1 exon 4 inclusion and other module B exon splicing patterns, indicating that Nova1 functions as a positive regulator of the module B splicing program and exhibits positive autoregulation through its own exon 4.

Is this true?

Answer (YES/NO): NO